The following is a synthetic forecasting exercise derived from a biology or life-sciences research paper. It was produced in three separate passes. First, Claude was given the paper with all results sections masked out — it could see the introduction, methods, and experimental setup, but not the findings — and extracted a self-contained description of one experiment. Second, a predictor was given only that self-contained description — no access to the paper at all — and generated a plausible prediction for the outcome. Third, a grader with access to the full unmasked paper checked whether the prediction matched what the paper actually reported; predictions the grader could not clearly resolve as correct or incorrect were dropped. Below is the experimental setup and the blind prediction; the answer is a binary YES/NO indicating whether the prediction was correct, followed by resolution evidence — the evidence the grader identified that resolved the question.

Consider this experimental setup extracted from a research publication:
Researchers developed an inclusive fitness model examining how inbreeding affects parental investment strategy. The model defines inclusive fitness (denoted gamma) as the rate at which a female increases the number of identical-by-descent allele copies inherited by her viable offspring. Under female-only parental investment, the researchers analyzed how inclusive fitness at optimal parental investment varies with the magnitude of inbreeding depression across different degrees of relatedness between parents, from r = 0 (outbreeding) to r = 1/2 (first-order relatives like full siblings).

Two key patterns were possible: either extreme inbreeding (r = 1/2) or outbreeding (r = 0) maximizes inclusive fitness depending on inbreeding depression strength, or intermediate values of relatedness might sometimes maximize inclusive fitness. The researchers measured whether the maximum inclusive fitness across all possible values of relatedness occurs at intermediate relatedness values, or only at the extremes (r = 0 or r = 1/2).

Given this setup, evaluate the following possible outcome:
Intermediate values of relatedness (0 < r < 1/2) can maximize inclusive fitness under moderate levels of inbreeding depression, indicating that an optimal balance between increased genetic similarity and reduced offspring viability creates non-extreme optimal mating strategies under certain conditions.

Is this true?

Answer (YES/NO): NO